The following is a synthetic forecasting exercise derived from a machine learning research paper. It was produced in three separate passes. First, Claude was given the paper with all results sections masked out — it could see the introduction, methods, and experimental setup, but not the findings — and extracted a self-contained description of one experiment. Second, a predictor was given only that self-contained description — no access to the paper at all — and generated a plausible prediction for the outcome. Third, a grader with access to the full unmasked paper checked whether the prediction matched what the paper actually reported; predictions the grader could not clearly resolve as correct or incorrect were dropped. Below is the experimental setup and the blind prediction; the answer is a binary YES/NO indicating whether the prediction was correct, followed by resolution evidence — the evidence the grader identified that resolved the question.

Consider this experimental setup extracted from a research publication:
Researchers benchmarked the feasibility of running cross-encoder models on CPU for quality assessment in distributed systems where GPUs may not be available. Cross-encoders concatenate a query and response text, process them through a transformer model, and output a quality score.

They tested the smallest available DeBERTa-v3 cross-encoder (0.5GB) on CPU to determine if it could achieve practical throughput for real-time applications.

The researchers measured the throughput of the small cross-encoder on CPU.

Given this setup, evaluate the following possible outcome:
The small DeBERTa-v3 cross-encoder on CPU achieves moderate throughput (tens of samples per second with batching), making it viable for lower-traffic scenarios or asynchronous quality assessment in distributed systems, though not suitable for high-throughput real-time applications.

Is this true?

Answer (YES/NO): NO